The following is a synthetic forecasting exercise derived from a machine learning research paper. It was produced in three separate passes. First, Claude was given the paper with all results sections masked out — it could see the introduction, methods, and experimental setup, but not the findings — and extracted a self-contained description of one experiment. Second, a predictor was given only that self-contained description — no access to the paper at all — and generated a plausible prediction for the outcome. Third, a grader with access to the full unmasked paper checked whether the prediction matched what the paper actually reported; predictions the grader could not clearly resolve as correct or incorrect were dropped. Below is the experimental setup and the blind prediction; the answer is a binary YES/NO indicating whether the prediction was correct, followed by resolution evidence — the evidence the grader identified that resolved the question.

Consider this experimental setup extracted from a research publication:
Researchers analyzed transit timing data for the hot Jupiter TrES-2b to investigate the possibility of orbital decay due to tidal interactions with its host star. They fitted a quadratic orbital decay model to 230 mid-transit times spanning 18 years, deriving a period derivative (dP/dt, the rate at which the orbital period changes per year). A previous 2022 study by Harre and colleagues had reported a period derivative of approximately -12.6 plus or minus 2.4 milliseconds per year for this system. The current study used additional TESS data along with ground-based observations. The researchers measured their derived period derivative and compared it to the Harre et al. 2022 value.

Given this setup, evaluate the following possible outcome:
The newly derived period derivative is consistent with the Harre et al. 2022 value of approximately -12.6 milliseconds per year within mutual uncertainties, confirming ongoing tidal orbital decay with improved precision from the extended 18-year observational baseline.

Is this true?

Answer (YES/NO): NO